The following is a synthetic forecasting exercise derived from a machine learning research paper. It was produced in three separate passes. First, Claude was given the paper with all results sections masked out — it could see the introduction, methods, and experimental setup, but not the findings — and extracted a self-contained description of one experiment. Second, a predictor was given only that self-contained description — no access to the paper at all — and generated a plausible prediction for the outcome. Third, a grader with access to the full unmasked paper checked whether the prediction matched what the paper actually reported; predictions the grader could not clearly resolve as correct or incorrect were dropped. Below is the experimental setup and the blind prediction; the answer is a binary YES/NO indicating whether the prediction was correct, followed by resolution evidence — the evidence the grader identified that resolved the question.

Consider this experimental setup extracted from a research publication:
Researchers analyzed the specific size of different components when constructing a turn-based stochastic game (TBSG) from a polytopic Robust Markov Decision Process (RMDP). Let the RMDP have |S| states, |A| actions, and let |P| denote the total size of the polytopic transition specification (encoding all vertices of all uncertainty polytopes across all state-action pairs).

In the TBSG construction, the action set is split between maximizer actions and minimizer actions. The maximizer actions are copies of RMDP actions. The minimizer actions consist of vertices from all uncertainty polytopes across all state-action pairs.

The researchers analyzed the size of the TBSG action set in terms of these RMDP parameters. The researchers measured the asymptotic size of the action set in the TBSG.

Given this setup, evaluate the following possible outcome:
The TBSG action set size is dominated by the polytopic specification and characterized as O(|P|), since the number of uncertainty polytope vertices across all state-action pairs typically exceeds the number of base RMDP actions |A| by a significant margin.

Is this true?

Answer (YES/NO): NO